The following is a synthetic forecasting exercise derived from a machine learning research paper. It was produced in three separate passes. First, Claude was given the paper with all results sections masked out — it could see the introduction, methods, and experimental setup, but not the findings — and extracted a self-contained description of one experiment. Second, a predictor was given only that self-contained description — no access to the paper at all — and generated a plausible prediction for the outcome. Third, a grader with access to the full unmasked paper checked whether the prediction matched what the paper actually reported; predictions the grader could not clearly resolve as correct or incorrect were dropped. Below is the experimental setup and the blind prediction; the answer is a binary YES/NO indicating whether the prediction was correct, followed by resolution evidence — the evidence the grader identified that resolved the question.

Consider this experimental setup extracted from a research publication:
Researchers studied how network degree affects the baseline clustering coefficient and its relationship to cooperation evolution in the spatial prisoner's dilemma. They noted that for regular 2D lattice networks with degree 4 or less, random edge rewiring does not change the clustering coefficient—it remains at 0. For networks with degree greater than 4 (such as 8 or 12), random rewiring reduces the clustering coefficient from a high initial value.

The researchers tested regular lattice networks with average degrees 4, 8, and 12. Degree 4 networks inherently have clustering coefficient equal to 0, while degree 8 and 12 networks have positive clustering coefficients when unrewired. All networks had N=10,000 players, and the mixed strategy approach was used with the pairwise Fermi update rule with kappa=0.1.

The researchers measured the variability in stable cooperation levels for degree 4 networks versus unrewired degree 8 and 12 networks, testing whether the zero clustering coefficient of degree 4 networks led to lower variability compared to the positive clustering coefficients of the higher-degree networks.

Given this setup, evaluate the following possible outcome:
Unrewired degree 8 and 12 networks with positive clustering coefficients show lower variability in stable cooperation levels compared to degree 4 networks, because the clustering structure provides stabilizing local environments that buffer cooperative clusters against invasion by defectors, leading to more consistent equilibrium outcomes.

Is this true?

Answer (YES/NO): NO